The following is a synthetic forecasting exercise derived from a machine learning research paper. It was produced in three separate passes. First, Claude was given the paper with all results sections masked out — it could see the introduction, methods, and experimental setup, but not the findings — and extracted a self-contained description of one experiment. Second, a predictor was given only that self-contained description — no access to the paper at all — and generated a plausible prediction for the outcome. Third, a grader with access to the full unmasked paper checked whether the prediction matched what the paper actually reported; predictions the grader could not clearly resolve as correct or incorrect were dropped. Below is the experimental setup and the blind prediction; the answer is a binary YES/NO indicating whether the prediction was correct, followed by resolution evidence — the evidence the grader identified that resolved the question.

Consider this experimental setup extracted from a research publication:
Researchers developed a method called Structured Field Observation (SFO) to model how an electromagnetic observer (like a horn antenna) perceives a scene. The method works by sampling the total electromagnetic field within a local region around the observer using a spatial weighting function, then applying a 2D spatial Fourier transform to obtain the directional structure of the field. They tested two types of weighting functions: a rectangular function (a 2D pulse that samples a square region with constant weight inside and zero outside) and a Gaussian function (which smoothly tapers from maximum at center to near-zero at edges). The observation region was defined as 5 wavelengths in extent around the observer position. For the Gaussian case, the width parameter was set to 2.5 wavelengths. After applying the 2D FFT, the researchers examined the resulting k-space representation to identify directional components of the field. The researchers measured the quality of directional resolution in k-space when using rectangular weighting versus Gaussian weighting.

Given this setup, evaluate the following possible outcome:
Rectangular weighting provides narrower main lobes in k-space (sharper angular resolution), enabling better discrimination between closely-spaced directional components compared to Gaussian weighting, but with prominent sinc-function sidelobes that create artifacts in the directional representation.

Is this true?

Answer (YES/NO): NO